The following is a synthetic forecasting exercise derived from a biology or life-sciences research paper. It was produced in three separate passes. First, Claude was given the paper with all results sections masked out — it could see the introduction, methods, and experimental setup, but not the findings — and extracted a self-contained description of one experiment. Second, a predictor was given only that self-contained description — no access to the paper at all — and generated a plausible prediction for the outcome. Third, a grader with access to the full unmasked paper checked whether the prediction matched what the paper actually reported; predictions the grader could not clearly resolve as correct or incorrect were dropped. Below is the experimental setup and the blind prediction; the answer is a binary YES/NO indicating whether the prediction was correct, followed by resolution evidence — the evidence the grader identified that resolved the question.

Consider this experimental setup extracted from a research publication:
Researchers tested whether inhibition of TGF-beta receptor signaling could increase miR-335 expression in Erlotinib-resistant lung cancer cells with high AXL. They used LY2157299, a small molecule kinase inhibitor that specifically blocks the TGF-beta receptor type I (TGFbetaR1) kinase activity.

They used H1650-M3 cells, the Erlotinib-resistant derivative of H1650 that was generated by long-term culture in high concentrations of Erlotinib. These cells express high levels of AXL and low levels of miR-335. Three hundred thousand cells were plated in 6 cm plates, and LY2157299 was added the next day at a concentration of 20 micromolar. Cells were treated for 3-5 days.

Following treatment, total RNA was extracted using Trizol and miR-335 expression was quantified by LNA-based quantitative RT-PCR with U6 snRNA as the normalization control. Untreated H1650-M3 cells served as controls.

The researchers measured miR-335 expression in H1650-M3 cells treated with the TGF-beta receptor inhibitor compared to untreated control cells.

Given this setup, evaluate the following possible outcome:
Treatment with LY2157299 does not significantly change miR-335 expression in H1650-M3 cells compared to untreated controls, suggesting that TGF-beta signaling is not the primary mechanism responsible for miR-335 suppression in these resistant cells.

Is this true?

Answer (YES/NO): YES